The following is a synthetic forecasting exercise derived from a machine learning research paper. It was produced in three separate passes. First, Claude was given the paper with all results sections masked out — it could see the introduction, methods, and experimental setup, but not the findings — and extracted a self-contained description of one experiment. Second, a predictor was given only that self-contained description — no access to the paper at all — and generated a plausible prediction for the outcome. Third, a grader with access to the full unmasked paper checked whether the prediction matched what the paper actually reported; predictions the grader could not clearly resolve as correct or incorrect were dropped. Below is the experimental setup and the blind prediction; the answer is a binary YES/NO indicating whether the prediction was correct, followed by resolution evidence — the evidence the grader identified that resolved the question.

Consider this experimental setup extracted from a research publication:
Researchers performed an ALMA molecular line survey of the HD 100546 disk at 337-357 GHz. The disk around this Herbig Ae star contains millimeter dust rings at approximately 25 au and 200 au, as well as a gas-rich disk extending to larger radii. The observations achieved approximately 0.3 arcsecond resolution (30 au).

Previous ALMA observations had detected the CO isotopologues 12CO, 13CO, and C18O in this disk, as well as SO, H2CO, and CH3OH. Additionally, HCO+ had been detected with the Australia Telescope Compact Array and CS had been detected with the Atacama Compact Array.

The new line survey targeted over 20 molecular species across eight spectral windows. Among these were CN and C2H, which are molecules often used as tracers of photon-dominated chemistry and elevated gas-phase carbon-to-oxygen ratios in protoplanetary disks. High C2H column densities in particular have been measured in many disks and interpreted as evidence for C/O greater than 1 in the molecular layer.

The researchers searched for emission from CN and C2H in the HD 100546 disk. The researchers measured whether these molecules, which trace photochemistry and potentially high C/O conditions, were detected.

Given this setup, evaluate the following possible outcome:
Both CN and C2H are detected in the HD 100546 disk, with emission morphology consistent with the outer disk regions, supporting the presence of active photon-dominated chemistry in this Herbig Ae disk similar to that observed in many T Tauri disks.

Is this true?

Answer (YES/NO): NO